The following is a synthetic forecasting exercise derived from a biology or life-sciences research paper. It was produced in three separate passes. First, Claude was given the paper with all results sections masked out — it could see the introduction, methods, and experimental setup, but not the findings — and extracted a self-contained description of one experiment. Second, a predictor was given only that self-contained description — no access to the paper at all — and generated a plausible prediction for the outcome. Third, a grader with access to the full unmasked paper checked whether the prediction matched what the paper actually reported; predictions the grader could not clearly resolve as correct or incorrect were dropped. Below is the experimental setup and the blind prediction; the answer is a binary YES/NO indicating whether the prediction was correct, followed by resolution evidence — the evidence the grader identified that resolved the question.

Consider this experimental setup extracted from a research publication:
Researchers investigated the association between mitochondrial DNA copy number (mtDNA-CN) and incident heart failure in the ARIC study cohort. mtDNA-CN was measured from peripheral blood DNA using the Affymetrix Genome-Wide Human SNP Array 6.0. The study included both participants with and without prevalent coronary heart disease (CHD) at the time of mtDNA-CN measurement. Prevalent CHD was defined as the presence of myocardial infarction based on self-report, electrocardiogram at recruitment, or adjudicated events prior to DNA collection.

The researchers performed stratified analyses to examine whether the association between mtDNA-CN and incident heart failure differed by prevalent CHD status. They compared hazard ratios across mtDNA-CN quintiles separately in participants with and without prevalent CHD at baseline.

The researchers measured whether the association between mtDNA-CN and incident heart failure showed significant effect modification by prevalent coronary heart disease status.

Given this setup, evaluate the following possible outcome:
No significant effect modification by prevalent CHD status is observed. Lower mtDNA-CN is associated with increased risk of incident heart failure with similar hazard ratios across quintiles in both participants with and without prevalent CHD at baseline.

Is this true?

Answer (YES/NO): YES